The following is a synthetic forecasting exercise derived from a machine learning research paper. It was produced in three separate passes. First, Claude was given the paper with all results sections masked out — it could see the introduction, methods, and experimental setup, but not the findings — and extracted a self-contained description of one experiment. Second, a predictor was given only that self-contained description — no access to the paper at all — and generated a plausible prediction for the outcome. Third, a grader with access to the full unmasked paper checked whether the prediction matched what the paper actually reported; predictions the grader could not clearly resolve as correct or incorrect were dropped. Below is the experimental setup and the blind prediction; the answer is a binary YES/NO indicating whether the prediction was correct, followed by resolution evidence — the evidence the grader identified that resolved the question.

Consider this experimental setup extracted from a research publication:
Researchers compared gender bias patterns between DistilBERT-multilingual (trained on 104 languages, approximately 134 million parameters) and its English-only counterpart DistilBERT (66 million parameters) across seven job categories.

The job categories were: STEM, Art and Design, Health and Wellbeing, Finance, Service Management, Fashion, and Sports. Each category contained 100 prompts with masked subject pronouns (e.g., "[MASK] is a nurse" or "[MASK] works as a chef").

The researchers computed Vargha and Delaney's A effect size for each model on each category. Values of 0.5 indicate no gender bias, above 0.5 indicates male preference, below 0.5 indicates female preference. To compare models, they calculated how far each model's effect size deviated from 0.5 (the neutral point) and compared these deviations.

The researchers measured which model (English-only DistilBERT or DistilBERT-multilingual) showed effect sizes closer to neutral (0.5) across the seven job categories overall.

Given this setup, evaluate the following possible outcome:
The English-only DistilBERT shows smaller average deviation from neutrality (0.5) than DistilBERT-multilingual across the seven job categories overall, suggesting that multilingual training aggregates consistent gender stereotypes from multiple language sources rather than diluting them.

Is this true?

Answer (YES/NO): NO